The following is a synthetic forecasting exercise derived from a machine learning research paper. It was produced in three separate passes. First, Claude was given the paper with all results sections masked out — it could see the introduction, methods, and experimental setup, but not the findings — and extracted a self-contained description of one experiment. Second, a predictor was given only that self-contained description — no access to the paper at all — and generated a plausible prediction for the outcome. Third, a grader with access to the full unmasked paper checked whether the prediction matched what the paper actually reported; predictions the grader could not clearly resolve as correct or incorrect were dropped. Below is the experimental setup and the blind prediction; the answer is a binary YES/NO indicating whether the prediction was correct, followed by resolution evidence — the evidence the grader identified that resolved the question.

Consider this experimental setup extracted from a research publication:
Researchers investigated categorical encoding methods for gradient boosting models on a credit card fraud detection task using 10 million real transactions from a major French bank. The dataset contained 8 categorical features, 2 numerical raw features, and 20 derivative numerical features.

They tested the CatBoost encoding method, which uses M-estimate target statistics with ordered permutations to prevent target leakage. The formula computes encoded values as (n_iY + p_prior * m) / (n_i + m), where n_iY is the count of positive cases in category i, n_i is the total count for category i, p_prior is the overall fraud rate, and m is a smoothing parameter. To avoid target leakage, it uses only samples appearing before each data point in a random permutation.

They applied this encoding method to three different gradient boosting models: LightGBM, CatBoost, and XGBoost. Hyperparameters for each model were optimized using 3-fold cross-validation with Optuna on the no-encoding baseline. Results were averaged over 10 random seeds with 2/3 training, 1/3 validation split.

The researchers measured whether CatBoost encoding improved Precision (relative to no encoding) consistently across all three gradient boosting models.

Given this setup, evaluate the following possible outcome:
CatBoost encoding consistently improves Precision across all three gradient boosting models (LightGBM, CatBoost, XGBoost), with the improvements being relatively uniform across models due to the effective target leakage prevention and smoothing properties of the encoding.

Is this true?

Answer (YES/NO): NO